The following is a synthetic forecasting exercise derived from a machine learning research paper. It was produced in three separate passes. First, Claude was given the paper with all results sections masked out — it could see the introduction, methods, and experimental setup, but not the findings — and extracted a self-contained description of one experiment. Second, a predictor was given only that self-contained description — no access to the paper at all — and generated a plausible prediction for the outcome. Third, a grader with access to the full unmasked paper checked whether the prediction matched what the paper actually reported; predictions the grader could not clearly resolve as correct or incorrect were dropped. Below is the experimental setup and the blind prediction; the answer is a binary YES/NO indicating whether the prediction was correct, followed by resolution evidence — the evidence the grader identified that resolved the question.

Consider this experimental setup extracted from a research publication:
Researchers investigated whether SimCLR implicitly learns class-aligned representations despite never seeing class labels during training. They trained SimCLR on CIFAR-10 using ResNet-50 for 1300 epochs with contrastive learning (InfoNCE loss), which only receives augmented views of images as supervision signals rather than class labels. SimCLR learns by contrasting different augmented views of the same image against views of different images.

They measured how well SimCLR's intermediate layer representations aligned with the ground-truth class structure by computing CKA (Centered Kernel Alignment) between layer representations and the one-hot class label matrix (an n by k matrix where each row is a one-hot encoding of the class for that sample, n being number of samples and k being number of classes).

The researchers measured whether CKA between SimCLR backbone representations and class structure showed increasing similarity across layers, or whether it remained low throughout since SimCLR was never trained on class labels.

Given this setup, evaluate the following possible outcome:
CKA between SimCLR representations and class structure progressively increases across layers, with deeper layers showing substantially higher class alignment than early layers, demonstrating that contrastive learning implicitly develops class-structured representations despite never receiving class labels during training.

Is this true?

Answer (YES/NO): YES